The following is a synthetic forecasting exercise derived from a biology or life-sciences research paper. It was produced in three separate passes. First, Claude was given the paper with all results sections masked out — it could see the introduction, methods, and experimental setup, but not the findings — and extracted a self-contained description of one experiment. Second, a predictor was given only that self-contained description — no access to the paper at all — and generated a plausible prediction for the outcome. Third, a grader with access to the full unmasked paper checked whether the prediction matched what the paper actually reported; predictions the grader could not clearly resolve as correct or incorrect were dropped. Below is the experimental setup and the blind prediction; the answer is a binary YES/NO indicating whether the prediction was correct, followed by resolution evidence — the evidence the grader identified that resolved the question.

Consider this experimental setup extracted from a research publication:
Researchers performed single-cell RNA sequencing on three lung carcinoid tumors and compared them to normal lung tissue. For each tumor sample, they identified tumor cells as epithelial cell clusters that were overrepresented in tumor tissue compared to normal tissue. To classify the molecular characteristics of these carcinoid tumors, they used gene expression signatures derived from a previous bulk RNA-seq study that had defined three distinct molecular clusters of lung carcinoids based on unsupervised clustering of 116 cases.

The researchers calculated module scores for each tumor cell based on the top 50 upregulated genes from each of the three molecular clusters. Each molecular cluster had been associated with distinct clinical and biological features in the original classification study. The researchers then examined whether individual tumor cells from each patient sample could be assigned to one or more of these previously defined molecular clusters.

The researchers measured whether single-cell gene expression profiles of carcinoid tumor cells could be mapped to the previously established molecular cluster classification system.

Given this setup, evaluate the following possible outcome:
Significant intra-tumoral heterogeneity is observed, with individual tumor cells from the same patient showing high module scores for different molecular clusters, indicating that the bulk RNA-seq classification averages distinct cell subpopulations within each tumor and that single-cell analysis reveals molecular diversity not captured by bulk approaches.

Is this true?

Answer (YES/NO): NO